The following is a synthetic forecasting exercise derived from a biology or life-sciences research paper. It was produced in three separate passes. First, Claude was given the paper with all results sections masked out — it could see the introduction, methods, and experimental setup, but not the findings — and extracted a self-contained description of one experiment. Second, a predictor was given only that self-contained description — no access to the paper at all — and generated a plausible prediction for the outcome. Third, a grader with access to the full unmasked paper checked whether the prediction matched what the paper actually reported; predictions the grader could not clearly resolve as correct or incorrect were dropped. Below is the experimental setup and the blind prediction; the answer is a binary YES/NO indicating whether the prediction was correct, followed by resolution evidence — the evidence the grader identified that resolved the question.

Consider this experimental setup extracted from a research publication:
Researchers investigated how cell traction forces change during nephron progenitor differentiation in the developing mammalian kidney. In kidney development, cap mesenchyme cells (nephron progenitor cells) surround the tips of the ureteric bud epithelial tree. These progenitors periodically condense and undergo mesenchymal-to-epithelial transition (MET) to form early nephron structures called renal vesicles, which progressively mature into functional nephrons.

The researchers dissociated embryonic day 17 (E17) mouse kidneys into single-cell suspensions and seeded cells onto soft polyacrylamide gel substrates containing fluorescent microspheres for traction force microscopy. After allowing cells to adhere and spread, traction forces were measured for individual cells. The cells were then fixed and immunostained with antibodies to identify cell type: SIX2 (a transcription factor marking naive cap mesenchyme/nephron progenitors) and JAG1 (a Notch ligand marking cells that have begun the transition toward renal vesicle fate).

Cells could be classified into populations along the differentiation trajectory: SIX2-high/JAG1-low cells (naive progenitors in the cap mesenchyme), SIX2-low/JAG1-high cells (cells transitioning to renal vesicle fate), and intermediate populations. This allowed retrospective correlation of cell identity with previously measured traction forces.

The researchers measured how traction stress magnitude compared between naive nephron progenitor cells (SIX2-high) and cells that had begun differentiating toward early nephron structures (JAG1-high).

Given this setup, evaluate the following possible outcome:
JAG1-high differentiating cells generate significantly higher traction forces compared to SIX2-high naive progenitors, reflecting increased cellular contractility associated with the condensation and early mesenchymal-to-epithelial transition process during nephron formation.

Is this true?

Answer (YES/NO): YES